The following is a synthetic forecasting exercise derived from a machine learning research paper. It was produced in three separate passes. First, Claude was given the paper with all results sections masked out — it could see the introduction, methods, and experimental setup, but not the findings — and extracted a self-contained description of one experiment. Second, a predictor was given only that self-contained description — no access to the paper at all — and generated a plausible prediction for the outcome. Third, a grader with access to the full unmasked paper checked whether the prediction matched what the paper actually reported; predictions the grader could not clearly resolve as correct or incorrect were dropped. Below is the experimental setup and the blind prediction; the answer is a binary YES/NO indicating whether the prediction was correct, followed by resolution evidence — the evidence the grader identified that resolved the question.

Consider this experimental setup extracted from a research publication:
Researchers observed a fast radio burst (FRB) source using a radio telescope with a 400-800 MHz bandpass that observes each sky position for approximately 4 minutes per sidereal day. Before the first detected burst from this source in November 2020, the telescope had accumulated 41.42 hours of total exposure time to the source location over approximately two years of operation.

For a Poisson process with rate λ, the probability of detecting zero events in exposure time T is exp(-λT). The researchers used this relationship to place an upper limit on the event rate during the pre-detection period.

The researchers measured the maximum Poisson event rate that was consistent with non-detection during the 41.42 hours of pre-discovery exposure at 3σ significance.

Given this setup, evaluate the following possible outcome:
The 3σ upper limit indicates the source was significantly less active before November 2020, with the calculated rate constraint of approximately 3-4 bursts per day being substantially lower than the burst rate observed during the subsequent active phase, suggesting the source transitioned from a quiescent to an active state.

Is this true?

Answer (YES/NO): YES